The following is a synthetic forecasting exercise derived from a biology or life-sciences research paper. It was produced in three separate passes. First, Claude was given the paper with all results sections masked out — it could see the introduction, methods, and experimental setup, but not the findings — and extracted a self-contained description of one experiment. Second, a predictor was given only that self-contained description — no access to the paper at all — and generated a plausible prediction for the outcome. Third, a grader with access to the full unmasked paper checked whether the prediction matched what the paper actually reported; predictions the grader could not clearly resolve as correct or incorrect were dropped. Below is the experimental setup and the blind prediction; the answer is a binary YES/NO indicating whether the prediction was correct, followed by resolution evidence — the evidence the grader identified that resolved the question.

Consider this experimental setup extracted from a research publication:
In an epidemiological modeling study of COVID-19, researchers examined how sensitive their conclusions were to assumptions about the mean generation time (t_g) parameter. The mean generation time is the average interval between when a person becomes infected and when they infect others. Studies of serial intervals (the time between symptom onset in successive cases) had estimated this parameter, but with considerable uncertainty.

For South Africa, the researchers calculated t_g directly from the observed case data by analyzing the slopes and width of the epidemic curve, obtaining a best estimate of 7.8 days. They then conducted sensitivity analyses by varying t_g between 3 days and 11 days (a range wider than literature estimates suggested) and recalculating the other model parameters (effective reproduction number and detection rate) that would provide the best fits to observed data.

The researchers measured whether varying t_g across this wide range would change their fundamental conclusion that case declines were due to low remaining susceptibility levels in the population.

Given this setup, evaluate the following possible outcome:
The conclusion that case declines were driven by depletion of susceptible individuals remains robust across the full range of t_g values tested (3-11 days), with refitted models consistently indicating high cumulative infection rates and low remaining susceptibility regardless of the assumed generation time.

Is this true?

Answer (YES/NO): YES